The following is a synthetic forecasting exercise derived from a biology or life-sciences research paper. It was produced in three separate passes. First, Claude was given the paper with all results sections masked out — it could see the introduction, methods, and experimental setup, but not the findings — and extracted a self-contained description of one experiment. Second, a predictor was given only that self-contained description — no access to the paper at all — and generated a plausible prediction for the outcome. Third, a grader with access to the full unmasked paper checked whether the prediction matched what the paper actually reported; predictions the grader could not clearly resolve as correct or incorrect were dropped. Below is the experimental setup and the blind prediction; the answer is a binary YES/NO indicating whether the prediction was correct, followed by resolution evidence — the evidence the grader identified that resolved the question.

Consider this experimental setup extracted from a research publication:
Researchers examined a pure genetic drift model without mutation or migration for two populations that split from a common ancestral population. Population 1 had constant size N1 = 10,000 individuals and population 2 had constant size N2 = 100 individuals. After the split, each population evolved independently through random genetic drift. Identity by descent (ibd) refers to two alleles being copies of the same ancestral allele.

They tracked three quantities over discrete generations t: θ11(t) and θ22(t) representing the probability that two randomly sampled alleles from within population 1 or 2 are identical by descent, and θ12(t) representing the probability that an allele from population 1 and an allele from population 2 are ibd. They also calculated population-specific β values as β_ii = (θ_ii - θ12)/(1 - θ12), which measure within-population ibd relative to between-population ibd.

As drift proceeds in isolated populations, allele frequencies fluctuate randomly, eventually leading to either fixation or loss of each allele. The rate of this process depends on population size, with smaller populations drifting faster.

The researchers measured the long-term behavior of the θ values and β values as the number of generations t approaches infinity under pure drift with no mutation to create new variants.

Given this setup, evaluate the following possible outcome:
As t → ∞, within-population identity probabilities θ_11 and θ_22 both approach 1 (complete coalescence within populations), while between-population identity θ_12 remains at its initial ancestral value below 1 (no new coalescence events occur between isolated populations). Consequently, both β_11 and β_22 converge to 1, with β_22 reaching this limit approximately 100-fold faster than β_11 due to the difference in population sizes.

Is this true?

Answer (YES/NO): YES